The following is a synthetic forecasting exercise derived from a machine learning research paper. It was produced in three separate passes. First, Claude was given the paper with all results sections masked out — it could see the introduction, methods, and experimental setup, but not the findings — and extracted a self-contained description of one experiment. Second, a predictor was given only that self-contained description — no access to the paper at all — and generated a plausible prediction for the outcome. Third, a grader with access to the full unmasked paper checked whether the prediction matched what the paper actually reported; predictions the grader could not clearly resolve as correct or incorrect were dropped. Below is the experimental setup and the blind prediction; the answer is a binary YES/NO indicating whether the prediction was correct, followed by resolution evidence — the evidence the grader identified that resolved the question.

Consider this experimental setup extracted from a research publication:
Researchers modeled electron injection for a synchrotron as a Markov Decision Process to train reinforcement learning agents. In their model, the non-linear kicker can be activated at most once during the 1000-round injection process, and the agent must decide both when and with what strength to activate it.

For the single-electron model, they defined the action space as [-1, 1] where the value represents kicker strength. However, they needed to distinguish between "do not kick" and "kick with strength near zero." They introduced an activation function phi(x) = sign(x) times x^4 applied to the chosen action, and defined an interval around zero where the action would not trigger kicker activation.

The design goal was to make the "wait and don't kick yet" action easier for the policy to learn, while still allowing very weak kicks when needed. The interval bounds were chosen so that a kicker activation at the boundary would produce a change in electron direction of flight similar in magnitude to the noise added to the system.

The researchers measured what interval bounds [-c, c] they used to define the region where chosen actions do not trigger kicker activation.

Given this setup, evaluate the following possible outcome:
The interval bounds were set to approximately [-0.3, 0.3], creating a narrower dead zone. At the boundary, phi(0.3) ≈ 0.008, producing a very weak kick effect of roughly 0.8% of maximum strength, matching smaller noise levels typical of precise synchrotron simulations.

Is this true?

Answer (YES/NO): NO